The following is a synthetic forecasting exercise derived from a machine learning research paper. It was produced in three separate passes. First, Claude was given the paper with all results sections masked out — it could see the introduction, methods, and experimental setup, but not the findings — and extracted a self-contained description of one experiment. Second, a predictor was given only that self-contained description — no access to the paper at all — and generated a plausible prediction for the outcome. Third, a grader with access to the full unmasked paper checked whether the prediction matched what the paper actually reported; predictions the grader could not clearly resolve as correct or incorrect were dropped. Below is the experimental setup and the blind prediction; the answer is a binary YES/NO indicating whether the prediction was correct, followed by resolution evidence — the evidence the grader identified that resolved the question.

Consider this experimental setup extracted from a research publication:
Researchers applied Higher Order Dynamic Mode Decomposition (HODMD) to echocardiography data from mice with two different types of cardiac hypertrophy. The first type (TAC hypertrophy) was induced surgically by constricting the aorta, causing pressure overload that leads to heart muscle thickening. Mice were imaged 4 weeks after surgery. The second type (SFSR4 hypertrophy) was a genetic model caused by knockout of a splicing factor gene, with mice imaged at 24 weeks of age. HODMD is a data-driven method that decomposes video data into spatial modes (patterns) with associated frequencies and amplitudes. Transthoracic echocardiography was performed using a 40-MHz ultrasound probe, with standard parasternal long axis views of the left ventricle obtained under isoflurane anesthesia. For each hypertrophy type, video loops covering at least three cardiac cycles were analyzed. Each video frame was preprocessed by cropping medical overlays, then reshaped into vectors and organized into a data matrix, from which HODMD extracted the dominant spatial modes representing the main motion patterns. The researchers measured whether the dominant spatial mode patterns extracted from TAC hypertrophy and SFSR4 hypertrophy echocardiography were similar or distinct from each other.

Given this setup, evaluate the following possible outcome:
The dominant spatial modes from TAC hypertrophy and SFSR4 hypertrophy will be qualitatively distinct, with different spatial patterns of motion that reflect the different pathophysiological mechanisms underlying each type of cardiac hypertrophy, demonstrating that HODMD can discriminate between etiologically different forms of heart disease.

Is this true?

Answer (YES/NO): NO